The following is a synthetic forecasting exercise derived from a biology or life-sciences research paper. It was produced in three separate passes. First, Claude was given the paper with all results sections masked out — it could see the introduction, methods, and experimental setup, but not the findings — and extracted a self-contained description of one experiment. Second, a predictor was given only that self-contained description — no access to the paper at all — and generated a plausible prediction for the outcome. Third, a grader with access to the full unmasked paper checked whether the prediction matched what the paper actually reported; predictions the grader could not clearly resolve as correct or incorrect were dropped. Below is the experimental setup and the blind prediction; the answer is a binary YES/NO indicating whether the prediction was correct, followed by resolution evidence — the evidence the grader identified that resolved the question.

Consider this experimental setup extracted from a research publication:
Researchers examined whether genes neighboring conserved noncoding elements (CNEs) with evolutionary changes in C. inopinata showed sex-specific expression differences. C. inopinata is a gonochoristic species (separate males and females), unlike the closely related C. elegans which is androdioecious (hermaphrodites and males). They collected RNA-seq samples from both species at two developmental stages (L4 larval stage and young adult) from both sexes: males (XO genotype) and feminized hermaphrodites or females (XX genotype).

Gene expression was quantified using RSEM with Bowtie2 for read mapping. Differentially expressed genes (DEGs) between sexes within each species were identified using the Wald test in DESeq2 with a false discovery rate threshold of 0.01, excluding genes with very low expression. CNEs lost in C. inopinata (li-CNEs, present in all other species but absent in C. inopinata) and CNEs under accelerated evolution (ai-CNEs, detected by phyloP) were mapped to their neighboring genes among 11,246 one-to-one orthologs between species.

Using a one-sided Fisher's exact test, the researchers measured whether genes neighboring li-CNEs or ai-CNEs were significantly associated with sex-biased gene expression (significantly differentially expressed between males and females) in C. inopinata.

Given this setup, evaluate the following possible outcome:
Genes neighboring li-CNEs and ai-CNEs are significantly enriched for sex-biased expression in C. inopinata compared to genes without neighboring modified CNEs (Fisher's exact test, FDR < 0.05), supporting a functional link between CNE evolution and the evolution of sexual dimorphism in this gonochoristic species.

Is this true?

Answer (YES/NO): NO